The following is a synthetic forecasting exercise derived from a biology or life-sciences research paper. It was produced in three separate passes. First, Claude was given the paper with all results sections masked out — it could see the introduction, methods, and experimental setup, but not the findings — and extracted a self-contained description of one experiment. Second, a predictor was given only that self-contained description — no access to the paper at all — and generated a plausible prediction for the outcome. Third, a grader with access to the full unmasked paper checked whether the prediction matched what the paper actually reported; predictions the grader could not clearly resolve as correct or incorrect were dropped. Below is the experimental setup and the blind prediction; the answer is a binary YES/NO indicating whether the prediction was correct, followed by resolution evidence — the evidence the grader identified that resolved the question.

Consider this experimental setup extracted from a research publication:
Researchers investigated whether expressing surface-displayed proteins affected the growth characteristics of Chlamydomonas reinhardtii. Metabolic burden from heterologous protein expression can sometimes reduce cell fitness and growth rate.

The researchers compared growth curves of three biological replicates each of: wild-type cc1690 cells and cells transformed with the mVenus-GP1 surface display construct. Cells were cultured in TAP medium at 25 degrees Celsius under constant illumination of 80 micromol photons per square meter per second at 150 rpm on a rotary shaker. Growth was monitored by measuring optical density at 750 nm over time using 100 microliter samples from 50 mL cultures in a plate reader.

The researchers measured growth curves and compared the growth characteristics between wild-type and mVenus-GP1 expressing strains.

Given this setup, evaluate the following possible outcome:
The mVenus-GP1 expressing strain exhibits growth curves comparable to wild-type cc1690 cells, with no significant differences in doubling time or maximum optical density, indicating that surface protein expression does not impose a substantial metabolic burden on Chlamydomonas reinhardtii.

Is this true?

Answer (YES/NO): YES